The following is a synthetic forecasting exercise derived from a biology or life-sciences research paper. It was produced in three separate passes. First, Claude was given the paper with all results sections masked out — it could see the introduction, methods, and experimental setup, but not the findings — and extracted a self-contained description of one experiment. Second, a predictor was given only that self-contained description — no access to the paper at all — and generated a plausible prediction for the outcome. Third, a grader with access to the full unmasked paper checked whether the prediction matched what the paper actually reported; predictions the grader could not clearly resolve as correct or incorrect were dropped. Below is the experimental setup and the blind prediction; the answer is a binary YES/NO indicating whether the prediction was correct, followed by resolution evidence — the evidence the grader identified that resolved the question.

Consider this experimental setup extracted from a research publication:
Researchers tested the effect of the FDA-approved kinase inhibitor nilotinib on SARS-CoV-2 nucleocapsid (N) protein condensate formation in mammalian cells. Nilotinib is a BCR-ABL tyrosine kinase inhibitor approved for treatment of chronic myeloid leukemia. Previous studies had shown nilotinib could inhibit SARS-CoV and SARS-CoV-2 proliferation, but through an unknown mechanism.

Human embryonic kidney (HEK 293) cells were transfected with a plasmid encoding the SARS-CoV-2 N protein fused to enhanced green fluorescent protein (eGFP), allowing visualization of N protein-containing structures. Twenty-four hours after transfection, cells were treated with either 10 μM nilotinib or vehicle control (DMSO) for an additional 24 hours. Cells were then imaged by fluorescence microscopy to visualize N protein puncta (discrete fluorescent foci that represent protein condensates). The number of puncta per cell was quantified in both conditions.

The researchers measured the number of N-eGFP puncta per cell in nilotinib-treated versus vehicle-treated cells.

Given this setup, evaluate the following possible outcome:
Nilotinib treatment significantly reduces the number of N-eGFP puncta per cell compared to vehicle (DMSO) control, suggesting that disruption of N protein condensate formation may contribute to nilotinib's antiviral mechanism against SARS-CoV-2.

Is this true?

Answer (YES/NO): YES